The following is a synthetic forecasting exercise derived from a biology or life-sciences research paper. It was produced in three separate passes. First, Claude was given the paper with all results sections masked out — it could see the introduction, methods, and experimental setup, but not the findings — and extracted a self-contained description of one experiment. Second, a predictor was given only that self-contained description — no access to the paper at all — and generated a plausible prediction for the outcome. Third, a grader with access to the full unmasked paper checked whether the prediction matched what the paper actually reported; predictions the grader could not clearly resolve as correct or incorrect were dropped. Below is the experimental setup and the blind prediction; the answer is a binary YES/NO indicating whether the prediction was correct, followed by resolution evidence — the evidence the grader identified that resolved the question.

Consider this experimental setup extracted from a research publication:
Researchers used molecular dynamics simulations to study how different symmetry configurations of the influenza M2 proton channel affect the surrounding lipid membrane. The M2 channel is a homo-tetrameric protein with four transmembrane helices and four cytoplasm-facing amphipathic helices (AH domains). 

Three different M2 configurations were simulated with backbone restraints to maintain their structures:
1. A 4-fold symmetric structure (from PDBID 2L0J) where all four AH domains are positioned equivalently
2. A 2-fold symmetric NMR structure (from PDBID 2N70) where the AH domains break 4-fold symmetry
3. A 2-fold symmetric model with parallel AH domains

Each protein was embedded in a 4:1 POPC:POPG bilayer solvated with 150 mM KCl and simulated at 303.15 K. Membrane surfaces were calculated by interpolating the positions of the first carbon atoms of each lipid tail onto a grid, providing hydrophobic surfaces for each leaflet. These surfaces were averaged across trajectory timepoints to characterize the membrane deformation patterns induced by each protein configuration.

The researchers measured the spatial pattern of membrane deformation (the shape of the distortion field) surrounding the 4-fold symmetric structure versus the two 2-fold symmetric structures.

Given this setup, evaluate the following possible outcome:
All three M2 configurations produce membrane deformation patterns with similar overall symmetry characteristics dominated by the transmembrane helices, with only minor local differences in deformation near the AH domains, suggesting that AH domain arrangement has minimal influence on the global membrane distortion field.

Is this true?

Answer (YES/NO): NO